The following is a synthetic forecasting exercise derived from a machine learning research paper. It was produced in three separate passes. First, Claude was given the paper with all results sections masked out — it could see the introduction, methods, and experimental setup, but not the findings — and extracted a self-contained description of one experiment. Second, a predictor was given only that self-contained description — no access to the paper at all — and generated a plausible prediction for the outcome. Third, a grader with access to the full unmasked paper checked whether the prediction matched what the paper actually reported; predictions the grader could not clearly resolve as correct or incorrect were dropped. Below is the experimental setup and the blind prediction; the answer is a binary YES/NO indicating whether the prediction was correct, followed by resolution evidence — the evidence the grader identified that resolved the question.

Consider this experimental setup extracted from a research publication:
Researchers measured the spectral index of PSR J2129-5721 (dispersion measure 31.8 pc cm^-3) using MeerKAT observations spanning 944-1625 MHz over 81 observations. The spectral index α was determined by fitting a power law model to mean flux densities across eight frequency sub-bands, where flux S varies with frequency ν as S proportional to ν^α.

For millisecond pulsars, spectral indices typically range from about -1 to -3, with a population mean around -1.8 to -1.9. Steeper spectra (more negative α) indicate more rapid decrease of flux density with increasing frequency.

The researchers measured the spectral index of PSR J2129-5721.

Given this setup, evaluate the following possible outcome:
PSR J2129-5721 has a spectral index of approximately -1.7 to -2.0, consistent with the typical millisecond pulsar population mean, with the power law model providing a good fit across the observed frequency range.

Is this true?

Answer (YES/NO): NO